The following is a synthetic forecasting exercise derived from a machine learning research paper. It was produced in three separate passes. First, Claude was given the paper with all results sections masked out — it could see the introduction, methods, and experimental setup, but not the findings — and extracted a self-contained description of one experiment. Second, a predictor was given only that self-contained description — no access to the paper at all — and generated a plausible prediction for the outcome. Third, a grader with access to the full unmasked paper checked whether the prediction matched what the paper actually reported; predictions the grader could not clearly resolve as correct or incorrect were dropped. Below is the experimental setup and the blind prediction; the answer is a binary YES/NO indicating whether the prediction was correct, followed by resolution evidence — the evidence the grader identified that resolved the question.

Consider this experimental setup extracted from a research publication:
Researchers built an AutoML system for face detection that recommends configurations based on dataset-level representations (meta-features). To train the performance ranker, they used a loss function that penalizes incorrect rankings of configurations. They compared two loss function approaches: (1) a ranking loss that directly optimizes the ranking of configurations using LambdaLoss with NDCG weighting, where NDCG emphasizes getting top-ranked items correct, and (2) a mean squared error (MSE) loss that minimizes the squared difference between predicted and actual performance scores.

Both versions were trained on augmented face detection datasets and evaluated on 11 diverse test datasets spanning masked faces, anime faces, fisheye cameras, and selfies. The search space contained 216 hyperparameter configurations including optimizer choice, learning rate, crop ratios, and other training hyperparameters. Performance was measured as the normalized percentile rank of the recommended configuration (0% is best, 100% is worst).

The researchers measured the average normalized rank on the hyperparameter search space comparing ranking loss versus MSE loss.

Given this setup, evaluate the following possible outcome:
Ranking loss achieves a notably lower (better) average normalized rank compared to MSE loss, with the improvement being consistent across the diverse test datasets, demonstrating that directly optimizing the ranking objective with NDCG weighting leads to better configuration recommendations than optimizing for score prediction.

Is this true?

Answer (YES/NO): NO